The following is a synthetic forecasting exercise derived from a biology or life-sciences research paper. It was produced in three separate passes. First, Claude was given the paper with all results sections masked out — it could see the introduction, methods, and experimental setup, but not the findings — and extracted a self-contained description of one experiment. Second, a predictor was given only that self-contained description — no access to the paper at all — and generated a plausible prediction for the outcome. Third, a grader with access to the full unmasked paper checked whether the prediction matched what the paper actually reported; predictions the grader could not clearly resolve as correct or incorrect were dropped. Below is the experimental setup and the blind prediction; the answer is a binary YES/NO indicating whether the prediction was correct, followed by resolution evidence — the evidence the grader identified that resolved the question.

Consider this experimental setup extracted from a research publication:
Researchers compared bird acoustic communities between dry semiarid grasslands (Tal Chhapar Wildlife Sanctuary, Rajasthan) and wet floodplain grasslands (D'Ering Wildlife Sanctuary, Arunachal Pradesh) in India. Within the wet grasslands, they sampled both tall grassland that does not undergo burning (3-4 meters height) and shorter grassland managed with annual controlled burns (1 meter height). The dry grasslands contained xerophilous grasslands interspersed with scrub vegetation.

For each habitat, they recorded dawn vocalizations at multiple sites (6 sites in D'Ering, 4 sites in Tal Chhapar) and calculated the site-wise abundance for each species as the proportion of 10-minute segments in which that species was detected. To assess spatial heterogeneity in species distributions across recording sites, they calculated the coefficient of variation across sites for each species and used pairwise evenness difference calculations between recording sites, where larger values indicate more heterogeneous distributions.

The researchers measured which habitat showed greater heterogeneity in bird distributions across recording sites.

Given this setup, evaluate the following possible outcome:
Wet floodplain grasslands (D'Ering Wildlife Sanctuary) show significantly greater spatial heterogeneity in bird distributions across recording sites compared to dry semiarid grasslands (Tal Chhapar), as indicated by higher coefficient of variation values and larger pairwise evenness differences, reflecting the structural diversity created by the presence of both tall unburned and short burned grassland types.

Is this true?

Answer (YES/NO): NO